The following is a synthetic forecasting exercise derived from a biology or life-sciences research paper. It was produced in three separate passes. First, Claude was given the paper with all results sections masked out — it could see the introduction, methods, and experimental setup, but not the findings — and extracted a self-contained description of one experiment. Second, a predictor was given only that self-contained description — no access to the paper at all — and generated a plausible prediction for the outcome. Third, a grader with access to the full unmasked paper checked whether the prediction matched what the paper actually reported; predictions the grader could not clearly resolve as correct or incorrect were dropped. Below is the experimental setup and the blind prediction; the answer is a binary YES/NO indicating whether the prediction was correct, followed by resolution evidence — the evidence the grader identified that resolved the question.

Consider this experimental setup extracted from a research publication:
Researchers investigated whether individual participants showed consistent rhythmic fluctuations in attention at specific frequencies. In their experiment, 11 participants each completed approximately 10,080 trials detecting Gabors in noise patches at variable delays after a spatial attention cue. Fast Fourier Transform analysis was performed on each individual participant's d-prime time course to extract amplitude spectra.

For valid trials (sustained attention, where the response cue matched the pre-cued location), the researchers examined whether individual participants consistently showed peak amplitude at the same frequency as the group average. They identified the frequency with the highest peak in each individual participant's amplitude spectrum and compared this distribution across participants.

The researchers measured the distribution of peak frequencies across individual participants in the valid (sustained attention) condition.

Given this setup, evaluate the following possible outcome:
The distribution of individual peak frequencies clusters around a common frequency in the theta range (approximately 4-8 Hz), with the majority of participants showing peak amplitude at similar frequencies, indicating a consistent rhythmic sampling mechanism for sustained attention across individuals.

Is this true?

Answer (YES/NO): NO